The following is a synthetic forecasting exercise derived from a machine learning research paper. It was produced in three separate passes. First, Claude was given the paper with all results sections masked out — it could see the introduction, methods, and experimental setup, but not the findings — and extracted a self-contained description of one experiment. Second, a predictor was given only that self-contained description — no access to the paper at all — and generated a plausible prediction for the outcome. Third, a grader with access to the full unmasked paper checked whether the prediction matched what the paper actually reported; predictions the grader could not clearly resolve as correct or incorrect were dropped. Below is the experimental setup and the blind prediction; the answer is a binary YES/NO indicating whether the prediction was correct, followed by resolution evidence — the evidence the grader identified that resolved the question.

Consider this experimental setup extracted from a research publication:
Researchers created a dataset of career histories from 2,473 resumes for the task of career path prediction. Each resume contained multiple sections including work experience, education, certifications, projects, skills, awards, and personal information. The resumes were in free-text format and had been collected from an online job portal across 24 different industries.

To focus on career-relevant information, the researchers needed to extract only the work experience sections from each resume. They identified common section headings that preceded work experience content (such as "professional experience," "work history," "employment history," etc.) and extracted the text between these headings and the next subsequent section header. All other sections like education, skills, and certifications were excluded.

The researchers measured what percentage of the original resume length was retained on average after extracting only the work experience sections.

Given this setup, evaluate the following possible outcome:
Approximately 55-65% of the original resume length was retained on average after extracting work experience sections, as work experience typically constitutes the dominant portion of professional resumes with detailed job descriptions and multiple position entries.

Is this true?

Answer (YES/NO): YES